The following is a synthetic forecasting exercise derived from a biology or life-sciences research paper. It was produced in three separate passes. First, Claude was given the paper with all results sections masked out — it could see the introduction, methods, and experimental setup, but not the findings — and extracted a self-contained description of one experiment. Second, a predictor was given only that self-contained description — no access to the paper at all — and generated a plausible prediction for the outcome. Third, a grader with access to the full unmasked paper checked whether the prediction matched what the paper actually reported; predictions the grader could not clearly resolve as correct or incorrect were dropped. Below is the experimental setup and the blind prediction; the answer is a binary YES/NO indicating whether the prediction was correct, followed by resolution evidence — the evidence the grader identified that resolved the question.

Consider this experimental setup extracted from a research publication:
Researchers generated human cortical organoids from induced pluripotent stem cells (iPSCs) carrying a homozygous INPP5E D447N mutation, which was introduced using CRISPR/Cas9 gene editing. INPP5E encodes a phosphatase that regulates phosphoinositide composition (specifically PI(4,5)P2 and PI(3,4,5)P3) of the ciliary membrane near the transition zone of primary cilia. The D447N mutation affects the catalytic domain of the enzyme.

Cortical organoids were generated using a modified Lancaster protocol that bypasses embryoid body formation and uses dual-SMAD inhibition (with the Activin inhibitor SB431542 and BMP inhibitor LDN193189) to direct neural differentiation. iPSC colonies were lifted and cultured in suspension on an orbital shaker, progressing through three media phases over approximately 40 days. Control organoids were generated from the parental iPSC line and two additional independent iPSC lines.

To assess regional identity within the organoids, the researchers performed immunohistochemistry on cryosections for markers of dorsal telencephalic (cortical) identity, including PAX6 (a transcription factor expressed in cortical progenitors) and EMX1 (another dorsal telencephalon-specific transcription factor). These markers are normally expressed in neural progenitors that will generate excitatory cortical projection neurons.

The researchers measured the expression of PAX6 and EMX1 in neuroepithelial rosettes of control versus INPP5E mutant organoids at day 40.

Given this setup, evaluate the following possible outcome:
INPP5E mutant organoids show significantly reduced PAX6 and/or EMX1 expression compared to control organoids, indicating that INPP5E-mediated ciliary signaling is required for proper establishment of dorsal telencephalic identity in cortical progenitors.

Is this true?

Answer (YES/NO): YES